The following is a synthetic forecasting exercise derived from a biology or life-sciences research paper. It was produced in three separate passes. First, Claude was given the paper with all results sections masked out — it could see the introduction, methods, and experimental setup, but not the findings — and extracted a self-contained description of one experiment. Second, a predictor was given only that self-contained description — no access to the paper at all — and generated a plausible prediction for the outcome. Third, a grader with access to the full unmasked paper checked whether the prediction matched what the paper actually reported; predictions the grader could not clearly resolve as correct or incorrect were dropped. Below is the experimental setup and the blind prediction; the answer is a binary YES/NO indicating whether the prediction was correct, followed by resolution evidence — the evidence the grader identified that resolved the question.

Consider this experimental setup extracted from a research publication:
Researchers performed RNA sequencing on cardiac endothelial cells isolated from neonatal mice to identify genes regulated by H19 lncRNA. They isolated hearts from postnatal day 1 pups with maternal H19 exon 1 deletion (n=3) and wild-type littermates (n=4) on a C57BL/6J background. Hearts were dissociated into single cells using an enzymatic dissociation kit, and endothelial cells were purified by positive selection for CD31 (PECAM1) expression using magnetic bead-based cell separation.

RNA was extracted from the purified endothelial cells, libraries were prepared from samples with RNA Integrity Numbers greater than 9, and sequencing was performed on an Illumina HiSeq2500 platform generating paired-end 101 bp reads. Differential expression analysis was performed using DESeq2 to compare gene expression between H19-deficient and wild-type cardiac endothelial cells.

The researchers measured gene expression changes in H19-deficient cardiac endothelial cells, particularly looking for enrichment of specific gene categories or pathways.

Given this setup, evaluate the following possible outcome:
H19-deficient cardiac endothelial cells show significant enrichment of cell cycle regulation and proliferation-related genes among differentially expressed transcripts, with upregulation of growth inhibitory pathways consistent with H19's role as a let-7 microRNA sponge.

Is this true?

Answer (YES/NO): NO